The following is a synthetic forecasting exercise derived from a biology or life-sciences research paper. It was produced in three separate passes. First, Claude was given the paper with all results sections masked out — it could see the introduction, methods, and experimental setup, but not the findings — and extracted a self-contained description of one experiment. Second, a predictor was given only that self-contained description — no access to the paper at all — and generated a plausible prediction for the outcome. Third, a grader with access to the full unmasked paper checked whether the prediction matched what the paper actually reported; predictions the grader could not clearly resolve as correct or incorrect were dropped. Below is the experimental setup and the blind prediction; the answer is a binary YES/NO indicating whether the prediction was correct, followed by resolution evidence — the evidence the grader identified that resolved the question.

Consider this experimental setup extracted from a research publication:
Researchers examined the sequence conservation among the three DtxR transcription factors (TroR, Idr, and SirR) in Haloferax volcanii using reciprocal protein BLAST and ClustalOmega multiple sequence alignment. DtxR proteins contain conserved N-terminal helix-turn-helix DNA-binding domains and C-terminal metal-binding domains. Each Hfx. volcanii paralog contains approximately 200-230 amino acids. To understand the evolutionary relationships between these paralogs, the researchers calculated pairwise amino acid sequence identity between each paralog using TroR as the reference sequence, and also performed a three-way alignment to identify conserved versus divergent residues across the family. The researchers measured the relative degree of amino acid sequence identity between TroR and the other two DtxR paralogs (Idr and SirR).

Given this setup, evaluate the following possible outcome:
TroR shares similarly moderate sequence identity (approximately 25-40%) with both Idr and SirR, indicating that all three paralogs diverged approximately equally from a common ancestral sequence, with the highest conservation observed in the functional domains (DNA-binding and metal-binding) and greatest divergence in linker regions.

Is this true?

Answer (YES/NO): NO